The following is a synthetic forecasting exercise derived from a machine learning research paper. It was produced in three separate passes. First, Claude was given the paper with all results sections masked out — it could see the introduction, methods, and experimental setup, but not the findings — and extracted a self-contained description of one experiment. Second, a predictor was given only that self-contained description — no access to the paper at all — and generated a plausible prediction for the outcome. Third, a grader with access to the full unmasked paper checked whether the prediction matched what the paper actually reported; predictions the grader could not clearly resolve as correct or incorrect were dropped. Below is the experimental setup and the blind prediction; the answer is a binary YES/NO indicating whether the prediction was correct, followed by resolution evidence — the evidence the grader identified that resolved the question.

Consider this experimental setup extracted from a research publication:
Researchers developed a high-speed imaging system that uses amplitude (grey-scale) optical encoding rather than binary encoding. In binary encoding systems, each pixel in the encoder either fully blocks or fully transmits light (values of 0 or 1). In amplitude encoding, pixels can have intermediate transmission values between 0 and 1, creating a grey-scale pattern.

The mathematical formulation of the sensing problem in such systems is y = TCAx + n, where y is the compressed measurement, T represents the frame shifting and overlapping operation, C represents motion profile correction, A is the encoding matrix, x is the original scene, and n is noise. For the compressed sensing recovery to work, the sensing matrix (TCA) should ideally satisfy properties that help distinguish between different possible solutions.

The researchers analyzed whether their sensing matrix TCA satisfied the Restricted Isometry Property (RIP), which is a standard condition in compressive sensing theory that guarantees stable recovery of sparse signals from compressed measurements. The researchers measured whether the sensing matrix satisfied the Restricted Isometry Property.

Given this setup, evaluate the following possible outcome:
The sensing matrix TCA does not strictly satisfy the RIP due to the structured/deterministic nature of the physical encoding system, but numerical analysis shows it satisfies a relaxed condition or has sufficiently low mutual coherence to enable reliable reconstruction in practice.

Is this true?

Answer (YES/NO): NO